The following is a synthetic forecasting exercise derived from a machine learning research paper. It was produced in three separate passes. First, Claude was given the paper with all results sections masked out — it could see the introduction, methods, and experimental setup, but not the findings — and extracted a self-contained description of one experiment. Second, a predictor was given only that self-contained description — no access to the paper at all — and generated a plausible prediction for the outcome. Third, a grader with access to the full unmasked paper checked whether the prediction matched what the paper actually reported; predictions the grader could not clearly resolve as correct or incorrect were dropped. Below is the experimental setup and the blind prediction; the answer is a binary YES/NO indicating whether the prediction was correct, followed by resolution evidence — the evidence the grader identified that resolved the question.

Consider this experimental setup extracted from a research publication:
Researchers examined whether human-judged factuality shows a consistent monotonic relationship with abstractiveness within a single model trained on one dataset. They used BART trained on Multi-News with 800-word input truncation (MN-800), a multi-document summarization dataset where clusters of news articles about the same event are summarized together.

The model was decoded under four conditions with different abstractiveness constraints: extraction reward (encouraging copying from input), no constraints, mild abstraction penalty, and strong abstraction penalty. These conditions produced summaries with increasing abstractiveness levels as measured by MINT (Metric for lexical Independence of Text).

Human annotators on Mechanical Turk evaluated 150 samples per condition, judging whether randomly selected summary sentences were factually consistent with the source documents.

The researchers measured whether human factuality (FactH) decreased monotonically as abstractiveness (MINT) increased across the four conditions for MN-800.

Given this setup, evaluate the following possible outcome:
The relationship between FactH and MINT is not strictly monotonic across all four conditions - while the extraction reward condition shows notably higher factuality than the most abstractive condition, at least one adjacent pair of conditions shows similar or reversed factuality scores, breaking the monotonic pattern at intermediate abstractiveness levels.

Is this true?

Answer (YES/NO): YES